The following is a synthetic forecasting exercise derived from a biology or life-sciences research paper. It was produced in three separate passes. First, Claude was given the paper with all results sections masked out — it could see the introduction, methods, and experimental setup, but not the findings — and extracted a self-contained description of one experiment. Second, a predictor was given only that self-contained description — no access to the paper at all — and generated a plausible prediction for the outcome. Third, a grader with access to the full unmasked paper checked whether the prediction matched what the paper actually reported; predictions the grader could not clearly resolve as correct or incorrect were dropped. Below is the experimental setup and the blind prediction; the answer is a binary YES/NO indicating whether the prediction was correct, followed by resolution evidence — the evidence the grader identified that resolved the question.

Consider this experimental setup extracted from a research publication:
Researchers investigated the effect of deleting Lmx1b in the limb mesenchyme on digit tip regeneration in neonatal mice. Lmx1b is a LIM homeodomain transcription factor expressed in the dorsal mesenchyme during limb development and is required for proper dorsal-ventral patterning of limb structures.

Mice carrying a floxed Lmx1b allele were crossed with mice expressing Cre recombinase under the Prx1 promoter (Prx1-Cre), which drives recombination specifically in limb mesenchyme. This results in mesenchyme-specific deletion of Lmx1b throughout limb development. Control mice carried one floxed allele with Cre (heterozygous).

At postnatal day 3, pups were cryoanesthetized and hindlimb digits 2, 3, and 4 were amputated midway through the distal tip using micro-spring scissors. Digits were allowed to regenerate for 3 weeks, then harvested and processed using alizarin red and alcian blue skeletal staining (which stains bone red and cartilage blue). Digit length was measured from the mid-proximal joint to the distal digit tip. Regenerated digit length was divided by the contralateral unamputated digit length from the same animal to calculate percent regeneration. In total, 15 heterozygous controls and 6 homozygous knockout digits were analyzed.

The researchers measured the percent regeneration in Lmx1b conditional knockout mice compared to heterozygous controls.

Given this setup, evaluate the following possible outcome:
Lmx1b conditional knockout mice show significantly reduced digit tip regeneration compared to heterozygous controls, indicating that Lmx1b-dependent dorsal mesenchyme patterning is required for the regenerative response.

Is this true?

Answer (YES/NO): NO